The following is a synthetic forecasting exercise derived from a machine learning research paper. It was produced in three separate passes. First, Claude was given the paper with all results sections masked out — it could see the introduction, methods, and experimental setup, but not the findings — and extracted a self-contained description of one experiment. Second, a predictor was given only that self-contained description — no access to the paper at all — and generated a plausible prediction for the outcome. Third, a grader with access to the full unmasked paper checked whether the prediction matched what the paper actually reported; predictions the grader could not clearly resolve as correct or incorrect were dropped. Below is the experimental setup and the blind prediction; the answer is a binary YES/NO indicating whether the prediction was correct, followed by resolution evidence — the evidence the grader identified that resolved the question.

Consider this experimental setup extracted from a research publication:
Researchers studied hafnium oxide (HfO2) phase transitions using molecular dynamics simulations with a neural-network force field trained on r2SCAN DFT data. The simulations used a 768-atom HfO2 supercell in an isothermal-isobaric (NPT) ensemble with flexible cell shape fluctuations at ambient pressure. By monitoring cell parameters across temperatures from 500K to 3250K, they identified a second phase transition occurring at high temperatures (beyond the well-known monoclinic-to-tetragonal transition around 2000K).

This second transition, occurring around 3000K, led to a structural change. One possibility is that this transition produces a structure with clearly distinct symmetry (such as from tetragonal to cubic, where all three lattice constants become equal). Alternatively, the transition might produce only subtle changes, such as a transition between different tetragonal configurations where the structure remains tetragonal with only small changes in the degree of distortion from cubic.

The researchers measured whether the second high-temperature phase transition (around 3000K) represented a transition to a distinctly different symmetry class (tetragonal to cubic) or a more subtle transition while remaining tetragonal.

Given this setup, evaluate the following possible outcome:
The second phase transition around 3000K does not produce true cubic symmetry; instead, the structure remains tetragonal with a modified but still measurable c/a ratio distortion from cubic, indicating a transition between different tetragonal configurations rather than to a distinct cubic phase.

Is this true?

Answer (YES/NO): YES